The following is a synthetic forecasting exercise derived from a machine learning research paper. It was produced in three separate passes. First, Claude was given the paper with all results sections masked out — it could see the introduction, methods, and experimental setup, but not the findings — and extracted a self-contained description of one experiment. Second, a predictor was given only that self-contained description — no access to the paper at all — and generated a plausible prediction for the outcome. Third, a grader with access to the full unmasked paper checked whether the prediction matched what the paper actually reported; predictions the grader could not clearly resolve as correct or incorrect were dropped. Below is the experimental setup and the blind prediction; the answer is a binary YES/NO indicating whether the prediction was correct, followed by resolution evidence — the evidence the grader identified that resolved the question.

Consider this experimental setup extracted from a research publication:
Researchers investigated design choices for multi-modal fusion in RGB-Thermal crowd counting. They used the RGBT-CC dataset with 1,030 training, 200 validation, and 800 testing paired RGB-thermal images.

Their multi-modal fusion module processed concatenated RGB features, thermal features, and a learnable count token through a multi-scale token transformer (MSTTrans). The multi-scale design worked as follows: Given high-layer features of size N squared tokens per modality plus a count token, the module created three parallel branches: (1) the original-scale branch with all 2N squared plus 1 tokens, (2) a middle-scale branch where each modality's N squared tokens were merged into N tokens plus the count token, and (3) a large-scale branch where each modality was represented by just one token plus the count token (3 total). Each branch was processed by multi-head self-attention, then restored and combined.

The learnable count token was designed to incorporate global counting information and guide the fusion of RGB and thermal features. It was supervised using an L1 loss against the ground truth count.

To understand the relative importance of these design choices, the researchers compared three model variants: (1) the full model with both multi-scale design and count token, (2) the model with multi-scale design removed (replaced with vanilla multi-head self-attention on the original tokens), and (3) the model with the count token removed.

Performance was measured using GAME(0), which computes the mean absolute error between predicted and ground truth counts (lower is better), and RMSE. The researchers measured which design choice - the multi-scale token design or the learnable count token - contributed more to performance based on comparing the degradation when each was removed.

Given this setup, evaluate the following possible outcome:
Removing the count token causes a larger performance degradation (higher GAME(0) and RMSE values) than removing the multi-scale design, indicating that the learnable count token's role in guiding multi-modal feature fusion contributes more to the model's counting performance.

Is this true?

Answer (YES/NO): NO